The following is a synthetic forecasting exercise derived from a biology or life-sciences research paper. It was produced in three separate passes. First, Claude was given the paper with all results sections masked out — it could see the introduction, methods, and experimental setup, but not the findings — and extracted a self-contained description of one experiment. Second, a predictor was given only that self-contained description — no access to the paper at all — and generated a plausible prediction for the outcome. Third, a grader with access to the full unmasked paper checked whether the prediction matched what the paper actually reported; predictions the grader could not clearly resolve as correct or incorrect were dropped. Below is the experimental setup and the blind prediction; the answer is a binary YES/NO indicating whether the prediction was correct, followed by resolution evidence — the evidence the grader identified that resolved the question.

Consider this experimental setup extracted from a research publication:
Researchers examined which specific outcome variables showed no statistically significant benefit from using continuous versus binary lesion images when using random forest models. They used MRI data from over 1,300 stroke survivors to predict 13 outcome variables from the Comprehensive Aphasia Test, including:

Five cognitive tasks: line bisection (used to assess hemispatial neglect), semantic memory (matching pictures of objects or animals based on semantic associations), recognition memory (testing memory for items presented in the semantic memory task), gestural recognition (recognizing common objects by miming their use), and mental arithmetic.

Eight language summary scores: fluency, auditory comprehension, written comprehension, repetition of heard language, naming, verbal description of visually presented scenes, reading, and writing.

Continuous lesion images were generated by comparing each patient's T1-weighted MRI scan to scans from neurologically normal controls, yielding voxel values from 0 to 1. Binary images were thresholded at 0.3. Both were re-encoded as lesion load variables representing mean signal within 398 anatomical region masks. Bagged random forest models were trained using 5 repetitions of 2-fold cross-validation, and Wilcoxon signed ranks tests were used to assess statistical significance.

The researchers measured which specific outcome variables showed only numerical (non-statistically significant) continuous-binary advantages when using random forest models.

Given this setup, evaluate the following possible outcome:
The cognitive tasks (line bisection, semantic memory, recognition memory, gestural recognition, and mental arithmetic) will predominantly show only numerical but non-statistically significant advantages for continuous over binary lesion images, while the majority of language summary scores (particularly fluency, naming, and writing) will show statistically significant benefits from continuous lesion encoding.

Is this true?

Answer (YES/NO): NO